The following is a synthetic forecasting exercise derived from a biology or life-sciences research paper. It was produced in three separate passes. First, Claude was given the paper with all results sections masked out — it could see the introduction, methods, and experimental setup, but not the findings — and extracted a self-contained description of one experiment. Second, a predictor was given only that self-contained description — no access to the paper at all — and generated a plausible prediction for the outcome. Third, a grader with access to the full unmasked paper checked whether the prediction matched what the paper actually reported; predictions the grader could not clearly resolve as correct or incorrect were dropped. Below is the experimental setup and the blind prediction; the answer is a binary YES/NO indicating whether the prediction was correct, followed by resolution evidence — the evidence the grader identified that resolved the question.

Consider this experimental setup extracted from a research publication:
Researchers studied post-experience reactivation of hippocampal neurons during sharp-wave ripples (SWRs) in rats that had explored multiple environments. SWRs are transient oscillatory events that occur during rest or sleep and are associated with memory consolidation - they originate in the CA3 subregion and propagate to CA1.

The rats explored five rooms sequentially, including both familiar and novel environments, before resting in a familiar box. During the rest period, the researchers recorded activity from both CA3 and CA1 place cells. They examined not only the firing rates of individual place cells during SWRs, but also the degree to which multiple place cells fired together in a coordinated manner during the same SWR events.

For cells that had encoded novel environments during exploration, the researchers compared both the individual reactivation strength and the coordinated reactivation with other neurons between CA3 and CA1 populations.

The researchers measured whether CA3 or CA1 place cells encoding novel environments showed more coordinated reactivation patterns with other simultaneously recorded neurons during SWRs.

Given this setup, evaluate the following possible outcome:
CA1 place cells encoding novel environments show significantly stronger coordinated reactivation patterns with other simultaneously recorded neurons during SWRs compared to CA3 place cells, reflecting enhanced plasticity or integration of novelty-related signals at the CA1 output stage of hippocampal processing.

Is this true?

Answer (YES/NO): NO